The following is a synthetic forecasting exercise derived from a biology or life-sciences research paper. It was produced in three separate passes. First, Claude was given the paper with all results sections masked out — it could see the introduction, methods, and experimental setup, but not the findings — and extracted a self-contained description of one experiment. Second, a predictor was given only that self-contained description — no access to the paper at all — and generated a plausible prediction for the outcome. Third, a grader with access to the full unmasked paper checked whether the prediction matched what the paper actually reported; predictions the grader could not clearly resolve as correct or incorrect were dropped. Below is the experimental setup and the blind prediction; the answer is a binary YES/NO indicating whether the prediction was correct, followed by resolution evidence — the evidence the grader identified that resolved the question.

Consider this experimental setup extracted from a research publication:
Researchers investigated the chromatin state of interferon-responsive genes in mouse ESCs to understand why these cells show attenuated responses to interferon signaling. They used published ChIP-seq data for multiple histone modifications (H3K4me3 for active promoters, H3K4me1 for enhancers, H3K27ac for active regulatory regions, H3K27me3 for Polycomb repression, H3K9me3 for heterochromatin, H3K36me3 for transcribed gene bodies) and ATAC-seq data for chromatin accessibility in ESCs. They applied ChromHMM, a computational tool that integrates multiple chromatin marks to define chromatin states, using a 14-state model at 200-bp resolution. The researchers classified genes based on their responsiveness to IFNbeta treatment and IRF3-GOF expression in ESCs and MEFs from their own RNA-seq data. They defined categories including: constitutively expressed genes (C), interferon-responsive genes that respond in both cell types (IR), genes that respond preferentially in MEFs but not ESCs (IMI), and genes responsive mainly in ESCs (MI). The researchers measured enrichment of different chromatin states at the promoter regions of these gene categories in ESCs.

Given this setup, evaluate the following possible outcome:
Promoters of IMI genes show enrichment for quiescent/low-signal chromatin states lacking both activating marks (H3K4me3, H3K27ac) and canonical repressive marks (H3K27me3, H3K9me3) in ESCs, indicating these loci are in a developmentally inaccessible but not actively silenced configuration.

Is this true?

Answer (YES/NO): NO